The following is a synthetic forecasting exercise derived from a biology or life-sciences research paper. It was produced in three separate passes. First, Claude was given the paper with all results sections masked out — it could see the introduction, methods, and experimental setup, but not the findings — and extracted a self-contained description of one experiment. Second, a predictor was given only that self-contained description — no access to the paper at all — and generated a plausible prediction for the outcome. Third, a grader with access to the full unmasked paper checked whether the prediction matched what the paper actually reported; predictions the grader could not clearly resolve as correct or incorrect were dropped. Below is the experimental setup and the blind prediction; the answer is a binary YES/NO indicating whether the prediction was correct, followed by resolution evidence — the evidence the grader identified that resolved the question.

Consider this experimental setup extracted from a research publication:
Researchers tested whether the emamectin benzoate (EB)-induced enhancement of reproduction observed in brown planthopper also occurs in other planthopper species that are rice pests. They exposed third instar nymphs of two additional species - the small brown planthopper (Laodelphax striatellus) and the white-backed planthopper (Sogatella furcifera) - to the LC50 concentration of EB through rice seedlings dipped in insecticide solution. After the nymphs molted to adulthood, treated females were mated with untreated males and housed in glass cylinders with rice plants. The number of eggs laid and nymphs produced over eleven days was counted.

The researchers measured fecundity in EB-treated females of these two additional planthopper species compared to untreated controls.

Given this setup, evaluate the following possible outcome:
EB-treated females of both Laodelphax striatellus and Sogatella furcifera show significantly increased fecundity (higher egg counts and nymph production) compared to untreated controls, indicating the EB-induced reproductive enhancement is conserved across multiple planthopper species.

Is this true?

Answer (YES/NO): NO